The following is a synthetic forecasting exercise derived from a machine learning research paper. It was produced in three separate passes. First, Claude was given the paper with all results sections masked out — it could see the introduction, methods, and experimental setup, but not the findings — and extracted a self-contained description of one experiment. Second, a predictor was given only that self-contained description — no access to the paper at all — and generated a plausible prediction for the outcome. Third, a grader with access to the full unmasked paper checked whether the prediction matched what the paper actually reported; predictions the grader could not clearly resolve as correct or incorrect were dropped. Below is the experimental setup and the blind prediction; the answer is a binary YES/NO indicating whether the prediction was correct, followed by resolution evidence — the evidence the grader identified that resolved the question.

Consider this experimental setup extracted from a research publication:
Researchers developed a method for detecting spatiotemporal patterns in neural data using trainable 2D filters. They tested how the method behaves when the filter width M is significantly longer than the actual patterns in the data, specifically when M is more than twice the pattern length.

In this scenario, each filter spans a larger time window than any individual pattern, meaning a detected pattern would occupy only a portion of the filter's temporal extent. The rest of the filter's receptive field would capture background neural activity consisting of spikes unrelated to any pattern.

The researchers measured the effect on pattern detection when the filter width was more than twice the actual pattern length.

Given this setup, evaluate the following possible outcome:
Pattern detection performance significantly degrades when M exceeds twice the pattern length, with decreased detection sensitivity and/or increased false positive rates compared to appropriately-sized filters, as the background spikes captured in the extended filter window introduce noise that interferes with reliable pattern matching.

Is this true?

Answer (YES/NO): YES